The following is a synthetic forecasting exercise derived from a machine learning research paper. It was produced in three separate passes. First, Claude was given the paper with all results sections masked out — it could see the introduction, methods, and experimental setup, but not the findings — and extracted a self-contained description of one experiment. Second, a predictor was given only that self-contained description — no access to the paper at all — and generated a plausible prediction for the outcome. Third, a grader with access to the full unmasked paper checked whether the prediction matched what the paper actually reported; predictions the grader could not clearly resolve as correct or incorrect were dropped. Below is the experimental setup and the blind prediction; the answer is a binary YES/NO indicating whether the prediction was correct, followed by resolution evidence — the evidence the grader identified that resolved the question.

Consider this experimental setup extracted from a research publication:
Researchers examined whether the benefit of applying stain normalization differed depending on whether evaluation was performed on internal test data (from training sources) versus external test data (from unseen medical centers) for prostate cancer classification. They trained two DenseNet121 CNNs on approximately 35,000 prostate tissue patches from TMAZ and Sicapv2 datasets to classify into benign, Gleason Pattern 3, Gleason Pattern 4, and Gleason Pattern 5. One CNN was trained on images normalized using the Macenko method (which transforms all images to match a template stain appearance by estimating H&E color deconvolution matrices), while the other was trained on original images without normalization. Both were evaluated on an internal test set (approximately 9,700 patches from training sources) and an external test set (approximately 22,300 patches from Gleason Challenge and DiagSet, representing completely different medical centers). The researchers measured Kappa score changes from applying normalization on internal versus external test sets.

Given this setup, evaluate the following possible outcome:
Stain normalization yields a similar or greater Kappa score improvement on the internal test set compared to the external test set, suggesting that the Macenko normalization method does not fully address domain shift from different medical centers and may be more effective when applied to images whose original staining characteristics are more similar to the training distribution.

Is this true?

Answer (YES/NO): NO